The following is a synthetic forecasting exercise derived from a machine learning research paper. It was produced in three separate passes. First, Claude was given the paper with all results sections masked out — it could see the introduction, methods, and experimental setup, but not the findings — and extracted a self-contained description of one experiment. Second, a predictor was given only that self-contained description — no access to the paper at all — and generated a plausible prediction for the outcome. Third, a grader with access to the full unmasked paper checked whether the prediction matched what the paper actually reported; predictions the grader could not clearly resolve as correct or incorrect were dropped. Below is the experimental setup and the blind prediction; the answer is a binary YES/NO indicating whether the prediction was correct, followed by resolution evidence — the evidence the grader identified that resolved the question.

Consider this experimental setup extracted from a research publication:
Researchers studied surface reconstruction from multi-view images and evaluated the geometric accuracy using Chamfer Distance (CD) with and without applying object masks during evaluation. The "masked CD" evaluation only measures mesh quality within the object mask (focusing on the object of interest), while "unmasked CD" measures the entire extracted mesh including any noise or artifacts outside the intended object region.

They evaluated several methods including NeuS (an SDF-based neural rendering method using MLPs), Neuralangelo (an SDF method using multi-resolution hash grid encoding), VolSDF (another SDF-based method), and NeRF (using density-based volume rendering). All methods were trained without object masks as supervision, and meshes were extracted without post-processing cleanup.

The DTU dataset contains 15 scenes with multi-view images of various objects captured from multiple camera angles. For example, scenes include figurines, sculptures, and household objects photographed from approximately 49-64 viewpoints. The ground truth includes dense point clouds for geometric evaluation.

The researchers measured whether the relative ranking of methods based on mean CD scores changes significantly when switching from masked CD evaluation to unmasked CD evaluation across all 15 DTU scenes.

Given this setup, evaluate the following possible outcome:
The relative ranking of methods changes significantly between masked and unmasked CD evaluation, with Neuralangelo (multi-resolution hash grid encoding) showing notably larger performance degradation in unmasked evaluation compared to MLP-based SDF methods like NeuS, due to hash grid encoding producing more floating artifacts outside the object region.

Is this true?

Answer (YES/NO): NO